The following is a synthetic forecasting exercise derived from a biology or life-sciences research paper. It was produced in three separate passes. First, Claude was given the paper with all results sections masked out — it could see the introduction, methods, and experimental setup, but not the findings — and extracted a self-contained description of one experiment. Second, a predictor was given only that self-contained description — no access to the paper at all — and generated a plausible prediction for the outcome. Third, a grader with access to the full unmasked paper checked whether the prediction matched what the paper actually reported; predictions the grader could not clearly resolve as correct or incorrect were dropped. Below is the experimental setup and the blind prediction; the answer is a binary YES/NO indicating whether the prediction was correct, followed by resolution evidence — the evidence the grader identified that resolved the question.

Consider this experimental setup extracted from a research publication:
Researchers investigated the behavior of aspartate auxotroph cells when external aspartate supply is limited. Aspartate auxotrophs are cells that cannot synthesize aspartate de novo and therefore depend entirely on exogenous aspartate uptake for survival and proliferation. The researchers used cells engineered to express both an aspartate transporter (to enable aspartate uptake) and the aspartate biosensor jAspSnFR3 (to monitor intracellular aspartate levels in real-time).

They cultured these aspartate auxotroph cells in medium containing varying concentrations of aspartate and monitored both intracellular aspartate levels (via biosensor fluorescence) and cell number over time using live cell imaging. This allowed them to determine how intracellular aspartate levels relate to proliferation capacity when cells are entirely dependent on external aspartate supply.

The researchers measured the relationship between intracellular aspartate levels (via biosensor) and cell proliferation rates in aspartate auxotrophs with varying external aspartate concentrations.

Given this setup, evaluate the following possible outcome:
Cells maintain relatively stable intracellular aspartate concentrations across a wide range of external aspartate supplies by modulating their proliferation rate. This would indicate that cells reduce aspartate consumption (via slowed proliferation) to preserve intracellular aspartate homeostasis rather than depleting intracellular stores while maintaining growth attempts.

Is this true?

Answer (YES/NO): NO